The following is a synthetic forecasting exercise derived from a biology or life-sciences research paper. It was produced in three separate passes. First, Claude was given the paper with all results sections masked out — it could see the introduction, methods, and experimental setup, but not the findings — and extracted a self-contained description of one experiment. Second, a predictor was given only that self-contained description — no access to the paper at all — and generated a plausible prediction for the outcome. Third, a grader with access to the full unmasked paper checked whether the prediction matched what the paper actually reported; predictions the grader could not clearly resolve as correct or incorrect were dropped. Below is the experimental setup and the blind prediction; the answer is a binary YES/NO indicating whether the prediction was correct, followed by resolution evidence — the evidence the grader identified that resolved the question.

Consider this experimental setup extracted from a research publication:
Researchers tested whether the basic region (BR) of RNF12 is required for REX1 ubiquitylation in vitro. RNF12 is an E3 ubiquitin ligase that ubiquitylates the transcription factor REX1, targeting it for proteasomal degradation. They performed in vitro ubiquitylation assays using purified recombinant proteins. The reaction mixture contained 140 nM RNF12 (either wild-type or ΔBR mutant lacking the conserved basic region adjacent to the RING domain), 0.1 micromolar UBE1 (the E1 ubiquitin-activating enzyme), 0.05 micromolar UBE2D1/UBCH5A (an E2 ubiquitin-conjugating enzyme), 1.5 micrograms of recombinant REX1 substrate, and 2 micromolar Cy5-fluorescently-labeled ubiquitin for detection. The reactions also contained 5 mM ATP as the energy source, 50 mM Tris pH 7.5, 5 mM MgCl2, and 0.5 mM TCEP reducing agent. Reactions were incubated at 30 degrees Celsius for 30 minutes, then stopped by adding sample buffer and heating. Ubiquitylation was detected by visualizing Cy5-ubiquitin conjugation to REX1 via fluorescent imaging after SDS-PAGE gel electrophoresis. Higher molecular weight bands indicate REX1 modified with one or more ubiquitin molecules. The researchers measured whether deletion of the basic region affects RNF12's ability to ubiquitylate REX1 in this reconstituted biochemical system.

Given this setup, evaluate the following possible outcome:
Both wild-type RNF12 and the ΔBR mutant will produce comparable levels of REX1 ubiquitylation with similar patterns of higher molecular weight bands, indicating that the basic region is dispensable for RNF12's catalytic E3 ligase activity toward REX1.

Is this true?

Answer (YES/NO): NO